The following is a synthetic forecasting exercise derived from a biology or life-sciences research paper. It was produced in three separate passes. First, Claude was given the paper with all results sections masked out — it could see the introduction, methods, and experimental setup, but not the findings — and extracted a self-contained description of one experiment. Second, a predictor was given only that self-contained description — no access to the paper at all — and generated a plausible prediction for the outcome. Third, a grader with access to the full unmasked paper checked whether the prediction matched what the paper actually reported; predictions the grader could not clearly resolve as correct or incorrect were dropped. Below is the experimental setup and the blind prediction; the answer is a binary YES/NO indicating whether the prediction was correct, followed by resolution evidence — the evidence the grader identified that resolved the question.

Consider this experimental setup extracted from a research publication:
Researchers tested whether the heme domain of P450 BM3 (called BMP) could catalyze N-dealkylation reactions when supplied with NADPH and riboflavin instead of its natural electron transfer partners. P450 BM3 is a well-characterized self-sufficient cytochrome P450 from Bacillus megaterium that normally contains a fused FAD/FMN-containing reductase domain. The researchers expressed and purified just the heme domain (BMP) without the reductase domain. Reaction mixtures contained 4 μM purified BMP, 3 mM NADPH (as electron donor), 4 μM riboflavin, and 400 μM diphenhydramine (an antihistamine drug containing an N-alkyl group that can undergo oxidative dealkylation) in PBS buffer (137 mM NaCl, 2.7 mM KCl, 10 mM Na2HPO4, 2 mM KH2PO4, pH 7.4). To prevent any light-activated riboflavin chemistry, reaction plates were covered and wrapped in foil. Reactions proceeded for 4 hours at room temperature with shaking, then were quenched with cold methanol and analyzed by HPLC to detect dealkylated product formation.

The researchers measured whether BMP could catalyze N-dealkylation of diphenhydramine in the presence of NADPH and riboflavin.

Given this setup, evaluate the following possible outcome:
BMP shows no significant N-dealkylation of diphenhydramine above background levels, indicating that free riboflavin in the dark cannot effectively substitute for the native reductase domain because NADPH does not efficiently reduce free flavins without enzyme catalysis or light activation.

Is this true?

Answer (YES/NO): NO